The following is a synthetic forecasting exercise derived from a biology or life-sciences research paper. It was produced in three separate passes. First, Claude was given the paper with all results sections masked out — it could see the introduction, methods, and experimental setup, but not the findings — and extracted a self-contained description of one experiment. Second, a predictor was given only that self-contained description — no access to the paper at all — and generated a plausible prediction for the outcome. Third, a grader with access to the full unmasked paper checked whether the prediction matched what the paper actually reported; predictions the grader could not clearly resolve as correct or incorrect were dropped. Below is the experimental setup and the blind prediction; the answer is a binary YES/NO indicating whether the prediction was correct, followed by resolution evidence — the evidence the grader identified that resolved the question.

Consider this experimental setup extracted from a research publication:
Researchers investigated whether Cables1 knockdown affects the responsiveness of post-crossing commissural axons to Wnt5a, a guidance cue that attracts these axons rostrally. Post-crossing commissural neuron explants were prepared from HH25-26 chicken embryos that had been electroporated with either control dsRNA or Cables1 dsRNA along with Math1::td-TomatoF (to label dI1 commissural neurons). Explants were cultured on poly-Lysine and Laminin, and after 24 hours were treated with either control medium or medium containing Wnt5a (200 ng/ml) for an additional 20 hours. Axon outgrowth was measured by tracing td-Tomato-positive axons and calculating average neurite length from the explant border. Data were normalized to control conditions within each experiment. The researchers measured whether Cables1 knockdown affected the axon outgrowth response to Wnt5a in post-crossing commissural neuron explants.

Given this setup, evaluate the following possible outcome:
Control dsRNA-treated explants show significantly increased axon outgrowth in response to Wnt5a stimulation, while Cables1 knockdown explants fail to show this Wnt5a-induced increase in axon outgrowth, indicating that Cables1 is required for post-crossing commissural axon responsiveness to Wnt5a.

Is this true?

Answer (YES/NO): YES